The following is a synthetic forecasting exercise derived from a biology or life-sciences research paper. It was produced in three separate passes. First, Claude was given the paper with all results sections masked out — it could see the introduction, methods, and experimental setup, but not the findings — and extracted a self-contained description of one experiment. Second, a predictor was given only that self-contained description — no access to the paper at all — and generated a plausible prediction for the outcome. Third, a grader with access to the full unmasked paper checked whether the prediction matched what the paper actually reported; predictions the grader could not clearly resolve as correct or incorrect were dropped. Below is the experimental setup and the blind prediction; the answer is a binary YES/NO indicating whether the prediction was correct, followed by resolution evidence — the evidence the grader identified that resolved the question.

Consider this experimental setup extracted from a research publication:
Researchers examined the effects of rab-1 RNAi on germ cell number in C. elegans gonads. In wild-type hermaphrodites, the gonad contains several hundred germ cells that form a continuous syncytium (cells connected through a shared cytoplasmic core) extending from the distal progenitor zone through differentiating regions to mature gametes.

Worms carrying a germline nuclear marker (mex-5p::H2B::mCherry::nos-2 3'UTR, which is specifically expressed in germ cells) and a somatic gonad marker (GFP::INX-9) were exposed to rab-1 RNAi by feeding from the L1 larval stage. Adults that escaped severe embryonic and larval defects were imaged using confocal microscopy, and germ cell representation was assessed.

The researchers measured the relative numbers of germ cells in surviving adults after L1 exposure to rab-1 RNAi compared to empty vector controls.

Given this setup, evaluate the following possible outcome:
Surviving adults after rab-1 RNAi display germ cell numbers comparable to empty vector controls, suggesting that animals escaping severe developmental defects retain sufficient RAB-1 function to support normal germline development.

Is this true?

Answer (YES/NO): NO